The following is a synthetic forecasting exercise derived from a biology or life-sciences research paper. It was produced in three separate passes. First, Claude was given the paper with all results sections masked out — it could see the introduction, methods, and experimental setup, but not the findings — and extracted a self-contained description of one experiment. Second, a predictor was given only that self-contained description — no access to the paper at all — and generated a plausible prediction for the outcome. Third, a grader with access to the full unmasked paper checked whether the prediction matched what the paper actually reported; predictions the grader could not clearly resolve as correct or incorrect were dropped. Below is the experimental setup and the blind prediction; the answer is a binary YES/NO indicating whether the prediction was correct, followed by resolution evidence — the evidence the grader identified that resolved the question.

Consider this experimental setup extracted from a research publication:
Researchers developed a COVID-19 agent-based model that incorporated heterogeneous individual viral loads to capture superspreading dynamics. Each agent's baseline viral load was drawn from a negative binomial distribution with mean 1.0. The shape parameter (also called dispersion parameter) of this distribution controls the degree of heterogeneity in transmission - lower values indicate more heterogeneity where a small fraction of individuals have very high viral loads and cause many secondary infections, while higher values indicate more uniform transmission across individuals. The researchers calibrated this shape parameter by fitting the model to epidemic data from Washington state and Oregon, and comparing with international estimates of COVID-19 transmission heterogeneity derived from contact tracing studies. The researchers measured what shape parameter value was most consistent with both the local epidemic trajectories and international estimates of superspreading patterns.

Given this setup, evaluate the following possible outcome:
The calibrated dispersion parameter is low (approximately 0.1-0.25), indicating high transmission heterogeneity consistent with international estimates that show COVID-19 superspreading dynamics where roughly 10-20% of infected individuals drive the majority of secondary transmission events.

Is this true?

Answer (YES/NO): NO